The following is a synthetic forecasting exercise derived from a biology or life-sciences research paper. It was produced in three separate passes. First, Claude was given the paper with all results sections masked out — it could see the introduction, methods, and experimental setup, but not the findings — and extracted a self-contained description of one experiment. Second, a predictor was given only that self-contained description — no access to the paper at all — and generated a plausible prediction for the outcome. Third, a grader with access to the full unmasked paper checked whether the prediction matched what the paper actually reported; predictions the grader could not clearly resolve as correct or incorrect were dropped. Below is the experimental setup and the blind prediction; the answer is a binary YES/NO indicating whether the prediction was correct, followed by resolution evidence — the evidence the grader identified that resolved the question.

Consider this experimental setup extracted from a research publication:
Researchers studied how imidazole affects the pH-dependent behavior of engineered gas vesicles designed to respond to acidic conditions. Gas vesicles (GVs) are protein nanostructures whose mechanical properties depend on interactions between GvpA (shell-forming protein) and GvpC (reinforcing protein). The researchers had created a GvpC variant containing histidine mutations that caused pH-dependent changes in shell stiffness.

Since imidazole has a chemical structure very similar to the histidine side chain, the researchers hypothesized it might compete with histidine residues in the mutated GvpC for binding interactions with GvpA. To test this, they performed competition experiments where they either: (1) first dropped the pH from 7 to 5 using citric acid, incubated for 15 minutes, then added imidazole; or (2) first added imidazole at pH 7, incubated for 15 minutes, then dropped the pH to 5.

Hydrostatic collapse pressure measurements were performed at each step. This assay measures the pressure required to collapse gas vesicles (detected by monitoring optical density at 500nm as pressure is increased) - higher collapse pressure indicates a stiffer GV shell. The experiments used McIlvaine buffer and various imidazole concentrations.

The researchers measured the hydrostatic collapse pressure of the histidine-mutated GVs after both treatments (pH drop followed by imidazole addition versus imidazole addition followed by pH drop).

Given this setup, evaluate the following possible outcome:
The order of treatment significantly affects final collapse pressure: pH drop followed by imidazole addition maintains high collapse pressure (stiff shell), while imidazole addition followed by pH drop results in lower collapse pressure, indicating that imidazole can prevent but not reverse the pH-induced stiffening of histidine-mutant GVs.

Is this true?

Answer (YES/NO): YES